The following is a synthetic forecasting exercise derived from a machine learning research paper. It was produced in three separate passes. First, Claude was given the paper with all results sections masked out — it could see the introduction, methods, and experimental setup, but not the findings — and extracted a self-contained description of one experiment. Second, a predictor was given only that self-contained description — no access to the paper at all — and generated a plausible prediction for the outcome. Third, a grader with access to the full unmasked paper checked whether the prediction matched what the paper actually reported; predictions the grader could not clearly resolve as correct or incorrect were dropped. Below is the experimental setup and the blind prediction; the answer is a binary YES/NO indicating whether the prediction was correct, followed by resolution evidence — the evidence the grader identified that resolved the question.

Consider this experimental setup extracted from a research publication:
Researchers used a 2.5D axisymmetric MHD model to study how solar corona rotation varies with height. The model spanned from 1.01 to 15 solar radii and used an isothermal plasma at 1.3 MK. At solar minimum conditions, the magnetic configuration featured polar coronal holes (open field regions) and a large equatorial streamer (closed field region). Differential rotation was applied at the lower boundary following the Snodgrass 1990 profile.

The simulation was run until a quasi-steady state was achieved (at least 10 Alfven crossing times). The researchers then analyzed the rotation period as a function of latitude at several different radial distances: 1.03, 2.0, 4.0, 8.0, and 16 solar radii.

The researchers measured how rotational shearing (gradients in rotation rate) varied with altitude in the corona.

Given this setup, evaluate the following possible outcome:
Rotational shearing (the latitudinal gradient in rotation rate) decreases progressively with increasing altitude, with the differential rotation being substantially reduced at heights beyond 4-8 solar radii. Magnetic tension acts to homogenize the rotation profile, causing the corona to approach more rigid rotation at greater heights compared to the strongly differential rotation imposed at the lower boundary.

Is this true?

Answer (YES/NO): NO